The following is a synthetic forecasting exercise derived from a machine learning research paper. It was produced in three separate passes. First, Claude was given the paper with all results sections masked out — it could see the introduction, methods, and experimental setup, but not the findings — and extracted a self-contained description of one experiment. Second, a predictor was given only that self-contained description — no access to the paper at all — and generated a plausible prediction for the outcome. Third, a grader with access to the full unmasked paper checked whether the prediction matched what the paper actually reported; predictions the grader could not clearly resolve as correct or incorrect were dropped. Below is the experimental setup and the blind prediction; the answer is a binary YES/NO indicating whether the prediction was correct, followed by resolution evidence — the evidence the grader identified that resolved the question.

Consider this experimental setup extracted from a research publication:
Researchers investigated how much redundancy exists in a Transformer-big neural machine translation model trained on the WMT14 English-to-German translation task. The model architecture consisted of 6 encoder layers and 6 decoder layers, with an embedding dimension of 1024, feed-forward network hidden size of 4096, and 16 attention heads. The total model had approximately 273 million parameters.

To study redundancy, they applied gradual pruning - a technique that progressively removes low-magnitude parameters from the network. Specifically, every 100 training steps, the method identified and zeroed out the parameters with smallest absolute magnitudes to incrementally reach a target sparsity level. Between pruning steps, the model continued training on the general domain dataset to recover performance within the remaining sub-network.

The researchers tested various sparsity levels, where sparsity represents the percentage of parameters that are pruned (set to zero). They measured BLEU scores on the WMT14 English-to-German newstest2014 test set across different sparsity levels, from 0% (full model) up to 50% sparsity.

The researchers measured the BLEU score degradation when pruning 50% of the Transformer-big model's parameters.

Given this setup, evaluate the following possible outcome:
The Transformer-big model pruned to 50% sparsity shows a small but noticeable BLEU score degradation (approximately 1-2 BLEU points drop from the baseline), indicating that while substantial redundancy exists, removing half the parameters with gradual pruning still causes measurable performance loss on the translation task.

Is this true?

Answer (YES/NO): NO